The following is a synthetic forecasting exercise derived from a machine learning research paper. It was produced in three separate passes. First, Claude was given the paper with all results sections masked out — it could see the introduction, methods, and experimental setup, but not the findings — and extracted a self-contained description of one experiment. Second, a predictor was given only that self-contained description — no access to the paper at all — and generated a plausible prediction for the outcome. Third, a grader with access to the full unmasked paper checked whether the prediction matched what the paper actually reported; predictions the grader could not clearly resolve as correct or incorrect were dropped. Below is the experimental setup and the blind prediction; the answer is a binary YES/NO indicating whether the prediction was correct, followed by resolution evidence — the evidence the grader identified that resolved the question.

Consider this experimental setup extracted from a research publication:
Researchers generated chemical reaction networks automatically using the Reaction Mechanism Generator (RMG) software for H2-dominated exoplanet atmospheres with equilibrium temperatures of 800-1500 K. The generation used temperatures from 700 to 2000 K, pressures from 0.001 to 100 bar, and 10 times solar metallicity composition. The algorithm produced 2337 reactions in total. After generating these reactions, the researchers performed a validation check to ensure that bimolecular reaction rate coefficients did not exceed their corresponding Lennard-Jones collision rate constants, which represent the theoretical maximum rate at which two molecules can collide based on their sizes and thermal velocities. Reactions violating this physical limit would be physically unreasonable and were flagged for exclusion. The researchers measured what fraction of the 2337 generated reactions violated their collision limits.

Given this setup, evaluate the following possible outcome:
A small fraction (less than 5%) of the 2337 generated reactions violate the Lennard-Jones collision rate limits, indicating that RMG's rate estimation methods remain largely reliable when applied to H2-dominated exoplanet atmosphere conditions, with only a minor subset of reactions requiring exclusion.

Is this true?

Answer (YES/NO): YES